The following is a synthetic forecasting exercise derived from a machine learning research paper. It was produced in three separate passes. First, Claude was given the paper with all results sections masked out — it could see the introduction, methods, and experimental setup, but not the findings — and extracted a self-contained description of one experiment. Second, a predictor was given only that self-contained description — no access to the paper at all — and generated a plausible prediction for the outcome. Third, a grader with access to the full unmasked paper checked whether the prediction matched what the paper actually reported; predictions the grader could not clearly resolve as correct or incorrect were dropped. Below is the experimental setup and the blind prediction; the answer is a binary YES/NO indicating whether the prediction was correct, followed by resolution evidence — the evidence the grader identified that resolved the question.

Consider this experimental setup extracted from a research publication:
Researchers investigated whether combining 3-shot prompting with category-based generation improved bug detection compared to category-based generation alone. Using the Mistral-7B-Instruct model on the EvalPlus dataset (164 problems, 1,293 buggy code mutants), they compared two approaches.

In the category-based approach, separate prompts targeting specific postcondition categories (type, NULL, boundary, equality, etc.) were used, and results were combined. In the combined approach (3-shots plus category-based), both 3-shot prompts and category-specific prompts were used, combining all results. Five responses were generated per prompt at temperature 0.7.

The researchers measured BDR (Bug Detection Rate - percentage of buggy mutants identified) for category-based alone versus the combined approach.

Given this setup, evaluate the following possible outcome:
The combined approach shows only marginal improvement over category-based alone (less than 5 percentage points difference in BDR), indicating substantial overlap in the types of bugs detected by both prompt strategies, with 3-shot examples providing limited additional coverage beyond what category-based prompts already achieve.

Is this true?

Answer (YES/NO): YES